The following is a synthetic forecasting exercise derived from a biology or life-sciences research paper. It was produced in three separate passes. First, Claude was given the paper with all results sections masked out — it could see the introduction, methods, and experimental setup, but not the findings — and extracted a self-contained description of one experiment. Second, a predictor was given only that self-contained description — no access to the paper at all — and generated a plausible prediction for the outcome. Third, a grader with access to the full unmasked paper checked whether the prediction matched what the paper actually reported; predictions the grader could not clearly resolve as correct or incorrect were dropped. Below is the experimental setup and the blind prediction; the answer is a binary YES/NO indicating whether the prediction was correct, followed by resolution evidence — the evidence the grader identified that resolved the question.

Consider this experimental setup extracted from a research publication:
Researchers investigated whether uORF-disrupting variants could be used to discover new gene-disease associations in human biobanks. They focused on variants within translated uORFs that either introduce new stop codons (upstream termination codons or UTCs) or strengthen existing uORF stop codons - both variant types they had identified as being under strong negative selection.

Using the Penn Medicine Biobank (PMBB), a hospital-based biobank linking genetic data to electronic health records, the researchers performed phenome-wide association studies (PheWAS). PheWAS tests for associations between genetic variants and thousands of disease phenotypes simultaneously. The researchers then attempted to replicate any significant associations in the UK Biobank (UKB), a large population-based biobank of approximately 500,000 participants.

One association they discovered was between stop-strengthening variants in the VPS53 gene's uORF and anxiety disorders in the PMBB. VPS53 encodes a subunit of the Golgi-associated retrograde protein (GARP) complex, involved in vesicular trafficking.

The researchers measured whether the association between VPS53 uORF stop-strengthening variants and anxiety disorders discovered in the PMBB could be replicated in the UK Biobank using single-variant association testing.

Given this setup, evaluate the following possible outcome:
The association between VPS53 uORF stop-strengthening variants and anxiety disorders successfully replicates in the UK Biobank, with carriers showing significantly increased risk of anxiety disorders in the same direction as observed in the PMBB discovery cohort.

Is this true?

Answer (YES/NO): NO